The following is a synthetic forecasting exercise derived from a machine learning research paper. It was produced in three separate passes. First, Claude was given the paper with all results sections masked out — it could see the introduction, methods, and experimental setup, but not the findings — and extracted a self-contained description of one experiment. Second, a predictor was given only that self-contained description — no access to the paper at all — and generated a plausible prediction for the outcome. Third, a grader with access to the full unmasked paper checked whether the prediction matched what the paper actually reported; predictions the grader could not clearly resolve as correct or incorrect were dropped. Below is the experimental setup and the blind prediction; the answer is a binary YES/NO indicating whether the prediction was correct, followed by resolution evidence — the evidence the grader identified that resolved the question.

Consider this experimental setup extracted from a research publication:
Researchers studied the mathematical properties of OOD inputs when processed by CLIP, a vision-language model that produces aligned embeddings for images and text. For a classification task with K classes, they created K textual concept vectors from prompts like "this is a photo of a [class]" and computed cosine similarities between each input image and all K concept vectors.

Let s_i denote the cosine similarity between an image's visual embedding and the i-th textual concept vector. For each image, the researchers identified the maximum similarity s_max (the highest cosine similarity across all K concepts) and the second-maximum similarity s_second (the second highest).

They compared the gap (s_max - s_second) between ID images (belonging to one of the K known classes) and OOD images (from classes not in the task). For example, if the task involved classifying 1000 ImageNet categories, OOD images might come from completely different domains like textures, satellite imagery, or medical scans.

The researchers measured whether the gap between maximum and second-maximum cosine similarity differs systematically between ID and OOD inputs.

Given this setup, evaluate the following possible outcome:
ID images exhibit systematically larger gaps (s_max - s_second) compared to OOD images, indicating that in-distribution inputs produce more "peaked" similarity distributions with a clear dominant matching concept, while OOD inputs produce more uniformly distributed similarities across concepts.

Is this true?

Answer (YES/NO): YES